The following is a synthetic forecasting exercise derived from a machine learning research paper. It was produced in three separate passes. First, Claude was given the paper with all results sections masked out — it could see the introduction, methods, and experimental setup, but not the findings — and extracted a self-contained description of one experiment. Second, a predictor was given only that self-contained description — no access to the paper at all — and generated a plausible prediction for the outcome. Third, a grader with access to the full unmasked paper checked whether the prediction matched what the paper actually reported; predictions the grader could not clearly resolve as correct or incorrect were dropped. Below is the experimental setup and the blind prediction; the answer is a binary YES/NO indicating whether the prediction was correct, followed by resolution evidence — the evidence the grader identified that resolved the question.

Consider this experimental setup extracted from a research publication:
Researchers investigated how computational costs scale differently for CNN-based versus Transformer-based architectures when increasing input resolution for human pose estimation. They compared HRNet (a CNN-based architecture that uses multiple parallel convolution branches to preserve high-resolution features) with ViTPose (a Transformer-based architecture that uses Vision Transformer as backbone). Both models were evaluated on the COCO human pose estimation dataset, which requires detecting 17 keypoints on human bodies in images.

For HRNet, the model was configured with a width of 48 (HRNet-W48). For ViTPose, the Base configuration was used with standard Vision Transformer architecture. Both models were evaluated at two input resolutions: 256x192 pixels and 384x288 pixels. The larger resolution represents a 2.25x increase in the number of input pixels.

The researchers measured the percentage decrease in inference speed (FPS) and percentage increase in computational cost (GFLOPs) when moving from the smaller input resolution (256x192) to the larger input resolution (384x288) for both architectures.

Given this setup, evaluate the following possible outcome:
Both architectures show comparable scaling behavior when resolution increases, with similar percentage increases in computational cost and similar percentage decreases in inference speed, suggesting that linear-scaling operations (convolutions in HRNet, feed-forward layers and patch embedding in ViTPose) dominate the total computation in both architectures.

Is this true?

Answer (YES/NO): NO